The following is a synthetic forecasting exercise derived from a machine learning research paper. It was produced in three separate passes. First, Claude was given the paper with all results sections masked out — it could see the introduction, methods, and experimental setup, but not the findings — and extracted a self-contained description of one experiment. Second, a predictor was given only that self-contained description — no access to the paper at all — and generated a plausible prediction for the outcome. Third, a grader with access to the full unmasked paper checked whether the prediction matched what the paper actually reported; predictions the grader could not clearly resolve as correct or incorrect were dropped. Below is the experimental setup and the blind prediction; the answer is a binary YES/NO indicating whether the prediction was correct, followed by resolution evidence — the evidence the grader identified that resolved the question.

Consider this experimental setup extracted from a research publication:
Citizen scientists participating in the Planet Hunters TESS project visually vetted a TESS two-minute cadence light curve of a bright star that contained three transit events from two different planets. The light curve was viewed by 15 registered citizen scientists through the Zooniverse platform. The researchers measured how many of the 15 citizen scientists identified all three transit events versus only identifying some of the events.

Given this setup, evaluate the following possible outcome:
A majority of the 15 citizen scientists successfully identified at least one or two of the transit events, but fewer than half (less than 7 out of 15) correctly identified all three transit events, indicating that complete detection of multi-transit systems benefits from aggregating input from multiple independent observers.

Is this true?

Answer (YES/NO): NO